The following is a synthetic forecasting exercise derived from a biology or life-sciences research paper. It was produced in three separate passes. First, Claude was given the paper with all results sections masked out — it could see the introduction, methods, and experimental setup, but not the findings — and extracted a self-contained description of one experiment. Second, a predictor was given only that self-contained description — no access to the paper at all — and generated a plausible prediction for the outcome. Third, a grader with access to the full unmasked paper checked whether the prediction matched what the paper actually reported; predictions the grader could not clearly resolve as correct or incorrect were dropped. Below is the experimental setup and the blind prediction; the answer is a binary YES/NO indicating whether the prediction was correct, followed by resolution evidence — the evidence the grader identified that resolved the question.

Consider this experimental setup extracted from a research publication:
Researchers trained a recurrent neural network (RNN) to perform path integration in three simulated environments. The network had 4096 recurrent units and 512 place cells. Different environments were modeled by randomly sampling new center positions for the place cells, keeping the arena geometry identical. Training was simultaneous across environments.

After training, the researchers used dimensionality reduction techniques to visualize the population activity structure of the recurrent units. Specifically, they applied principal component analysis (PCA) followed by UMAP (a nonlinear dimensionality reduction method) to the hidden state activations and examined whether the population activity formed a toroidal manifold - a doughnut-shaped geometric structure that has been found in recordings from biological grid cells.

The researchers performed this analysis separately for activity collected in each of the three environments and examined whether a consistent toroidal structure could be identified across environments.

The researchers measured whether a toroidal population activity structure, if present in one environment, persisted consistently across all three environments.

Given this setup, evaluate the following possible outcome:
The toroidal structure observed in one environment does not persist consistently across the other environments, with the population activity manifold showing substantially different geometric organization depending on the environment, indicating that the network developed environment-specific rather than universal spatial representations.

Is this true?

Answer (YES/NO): NO